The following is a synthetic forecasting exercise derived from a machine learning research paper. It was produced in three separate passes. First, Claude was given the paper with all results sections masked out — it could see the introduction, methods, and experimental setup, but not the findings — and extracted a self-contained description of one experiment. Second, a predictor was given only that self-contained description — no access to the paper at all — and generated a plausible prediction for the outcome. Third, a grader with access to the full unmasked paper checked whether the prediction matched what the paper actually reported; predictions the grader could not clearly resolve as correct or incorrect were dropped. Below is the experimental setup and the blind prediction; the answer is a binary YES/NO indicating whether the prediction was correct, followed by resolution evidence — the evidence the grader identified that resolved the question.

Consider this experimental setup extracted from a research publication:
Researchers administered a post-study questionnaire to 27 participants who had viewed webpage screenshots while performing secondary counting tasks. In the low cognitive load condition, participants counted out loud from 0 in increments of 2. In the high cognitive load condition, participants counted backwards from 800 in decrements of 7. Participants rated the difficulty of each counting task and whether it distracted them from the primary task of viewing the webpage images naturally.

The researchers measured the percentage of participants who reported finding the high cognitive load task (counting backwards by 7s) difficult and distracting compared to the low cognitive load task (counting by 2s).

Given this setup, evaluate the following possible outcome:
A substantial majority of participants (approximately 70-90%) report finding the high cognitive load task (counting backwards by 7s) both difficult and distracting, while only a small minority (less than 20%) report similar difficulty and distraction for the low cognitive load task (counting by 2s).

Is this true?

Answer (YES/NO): NO